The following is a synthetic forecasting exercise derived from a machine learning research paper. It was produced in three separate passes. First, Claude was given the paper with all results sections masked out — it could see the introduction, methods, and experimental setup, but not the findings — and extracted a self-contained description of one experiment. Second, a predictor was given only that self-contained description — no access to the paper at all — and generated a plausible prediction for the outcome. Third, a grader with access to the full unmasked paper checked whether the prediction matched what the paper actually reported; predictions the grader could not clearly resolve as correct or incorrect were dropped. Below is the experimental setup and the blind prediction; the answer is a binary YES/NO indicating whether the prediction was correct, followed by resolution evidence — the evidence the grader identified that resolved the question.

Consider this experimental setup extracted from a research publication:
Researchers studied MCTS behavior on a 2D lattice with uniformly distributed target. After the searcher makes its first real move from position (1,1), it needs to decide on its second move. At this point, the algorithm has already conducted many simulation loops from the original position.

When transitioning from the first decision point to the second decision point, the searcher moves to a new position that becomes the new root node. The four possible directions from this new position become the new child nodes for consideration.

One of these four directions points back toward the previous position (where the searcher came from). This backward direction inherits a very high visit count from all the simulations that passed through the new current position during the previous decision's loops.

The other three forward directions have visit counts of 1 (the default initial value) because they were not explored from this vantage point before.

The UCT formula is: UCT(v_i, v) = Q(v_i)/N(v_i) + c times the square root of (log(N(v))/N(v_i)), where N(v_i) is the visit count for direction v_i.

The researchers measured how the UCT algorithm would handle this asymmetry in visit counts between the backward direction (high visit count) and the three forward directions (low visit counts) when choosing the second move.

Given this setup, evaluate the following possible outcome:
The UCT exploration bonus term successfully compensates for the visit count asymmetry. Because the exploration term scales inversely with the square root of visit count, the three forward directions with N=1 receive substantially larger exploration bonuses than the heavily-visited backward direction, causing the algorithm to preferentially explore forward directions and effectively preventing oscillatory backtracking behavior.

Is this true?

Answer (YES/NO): YES